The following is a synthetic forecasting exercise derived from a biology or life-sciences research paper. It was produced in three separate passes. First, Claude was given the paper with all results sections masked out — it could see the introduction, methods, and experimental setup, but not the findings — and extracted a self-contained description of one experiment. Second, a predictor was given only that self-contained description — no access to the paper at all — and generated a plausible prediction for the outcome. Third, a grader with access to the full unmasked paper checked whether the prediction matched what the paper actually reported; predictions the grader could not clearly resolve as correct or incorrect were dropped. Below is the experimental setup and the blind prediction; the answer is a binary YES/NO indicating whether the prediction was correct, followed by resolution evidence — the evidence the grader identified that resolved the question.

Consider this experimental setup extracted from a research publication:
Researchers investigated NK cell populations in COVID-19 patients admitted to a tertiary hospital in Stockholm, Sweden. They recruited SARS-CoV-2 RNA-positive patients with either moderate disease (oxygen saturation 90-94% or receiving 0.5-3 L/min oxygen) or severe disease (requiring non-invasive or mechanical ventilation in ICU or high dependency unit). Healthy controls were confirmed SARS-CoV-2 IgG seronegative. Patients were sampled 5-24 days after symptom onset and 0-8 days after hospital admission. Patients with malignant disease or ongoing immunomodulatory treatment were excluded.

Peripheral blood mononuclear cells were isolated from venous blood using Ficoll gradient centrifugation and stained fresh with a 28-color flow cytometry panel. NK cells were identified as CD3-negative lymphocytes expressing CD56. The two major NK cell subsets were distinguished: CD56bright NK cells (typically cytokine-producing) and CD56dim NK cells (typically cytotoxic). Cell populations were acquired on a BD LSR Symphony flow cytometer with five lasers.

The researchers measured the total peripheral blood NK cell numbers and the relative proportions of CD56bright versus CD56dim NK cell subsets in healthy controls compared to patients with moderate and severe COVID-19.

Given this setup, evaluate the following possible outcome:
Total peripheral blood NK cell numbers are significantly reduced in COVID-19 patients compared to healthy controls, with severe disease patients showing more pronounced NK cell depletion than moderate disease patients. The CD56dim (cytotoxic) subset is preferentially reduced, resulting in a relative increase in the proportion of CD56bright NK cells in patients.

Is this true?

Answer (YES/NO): NO